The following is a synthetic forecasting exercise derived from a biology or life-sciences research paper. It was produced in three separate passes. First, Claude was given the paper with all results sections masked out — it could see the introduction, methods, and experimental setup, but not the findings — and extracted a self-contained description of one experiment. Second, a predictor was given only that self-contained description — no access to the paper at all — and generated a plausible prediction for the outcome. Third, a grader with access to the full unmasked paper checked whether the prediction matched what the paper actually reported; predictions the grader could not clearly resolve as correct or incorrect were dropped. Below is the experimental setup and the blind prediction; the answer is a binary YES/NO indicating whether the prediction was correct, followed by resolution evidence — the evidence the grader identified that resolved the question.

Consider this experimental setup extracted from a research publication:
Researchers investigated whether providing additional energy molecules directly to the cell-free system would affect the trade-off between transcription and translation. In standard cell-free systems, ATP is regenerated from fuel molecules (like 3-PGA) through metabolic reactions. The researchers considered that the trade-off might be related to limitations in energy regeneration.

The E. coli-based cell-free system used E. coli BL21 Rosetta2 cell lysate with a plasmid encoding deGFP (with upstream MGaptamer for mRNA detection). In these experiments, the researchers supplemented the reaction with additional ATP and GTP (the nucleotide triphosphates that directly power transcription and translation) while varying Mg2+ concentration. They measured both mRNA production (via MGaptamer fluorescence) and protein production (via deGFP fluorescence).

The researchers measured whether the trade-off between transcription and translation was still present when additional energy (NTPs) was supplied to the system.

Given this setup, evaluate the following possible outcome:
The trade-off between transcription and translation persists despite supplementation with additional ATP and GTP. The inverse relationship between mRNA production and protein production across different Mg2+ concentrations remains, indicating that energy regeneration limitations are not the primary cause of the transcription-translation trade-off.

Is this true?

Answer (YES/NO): NO